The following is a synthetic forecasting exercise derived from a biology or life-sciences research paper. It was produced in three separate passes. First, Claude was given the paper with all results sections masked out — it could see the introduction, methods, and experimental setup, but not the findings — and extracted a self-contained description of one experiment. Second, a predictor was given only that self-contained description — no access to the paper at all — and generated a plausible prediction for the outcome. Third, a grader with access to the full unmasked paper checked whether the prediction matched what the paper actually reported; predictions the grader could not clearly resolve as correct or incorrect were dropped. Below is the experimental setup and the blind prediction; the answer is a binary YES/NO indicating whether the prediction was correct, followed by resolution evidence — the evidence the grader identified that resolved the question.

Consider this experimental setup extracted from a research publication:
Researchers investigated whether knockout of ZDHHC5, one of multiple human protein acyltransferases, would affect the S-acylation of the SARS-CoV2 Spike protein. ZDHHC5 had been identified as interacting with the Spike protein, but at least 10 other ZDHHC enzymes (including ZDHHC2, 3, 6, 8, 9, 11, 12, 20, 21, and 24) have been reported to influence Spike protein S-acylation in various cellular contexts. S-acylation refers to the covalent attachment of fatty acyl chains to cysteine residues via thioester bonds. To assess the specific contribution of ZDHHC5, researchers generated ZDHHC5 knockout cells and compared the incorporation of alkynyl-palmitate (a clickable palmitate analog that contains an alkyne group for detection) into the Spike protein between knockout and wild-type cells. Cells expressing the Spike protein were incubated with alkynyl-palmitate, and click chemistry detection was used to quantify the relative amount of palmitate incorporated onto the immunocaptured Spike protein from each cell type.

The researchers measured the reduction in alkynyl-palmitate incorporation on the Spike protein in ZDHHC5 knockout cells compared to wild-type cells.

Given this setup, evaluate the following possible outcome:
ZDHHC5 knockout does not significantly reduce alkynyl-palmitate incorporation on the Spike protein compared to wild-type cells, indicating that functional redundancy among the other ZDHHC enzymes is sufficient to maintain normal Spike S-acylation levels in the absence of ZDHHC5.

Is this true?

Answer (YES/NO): NO